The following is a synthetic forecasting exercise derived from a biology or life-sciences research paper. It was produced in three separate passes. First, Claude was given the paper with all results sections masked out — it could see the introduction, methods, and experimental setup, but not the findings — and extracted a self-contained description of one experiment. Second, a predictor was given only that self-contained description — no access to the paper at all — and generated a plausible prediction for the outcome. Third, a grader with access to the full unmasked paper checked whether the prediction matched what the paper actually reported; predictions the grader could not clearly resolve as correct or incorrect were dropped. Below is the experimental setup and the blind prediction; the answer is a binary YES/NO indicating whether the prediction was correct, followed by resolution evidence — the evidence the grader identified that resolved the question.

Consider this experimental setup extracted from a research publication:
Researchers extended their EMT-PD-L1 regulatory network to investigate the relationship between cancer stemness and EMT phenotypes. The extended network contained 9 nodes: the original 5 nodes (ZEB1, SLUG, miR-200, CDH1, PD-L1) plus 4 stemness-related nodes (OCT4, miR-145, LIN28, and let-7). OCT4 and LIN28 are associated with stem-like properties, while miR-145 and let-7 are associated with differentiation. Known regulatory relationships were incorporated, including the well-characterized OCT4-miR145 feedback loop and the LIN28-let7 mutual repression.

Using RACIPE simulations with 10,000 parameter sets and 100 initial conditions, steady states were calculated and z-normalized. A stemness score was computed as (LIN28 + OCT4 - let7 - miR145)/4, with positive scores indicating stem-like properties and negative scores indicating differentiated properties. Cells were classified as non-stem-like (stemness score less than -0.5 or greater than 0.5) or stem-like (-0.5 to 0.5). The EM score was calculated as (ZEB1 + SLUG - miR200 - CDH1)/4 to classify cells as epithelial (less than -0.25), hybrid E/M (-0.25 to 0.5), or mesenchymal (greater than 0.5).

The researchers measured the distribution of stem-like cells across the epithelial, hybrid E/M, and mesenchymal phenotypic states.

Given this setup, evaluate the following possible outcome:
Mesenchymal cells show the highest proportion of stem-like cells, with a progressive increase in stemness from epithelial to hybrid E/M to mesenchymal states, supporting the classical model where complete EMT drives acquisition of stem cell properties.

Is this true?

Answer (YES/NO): NO